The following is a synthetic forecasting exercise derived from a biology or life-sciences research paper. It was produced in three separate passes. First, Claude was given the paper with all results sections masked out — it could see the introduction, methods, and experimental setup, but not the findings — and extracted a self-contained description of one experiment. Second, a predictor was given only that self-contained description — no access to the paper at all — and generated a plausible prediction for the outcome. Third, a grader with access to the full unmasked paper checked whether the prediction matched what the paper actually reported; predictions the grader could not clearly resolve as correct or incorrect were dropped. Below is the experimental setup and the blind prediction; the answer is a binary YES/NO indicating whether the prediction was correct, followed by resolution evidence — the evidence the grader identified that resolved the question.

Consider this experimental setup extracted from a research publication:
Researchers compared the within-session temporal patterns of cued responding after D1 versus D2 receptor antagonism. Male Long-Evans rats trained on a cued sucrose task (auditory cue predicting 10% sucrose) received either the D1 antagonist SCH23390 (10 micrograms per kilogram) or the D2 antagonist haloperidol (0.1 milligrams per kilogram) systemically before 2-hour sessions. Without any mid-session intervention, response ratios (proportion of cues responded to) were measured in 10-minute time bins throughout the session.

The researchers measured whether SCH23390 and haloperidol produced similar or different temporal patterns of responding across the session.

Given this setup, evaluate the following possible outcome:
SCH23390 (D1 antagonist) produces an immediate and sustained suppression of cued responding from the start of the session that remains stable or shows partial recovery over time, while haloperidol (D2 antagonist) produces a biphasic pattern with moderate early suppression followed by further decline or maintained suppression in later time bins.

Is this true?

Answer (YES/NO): NO